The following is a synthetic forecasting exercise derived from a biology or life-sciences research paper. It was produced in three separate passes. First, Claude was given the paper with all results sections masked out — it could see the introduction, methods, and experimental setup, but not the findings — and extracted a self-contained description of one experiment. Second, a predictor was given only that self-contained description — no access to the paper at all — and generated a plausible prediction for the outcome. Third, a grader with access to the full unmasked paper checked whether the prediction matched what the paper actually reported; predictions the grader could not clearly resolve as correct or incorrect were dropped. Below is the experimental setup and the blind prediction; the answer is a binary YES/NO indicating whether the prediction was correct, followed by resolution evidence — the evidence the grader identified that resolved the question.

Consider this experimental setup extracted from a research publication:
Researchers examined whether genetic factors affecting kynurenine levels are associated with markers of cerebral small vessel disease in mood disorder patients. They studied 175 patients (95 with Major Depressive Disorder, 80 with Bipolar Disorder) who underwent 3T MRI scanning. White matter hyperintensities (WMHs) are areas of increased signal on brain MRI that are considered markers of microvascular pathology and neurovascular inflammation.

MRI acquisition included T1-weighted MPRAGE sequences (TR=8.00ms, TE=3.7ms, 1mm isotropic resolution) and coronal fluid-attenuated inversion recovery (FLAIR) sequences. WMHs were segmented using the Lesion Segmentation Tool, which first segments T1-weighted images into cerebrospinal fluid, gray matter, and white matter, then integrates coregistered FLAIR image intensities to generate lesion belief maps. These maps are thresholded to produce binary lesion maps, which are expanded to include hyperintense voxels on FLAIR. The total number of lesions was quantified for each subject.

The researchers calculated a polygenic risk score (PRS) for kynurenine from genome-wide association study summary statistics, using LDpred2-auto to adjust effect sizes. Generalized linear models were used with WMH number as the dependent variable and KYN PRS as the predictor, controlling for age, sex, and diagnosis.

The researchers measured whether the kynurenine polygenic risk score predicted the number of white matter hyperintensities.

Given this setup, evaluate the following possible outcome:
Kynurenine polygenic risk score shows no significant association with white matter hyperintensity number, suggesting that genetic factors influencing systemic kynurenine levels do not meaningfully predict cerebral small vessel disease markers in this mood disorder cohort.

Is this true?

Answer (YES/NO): NO